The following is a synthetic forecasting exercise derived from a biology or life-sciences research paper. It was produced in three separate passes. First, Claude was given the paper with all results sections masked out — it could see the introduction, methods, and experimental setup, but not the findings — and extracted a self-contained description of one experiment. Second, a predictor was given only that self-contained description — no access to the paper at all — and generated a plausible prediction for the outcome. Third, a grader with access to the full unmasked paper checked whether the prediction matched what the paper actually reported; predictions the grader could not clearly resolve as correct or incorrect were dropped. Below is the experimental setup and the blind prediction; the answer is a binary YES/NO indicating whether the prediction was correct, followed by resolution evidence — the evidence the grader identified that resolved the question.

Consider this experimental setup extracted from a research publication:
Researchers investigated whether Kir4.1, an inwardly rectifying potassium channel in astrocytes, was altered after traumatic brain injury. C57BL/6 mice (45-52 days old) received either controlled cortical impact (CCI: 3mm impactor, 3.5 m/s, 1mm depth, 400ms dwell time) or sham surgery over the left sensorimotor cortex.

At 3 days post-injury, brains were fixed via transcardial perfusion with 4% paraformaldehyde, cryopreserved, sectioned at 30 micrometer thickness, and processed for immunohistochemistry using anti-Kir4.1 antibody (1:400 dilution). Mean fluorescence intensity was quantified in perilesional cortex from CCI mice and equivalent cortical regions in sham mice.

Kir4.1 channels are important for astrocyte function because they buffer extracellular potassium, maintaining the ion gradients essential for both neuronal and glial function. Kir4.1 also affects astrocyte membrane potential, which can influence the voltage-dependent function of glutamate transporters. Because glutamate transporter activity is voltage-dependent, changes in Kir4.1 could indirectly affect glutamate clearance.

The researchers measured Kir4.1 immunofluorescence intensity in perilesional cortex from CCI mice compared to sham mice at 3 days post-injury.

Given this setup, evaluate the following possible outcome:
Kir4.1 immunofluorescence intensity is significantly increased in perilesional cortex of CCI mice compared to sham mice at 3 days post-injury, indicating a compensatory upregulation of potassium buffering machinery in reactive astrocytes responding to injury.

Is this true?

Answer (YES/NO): NO